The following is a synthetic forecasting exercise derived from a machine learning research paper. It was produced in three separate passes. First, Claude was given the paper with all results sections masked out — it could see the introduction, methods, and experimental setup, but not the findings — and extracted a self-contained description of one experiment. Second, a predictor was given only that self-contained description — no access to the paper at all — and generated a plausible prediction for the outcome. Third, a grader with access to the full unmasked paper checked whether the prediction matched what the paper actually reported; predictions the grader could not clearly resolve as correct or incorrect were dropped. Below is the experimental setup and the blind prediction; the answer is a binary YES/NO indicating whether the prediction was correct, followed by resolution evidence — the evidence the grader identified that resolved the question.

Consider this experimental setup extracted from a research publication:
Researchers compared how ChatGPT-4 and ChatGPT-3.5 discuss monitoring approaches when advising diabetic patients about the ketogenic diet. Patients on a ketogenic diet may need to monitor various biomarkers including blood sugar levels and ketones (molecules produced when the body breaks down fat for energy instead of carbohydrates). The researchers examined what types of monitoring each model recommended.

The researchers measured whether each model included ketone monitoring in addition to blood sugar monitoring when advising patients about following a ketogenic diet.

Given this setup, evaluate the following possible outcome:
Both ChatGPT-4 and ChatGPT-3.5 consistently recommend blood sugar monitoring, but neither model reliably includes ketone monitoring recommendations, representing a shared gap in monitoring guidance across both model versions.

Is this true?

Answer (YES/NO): NO